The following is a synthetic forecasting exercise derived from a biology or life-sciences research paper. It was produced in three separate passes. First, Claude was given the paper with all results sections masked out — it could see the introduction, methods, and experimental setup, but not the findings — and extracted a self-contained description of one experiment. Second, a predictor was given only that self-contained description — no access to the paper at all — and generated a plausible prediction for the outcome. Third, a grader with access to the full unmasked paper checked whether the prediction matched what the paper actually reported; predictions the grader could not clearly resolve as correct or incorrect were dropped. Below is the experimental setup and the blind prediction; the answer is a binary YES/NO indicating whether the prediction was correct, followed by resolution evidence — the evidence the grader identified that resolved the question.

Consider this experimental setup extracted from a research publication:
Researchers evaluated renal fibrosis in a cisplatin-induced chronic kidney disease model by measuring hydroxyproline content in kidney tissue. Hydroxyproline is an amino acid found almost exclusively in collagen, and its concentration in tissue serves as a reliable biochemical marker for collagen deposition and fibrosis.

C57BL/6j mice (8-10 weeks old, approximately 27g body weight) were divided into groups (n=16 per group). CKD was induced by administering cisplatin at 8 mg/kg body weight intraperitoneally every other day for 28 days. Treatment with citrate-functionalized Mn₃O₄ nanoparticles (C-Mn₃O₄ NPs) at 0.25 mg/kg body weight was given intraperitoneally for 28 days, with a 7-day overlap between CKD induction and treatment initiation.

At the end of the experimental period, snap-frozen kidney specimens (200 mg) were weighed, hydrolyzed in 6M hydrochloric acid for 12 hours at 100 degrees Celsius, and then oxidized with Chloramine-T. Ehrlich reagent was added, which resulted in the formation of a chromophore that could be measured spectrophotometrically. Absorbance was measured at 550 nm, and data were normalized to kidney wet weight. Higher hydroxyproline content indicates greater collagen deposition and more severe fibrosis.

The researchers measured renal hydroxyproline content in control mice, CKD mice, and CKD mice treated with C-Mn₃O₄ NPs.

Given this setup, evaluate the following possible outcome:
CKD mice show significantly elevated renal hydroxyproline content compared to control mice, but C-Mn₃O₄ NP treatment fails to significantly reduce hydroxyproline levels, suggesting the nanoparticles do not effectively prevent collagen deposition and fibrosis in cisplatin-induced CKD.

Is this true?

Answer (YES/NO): NO